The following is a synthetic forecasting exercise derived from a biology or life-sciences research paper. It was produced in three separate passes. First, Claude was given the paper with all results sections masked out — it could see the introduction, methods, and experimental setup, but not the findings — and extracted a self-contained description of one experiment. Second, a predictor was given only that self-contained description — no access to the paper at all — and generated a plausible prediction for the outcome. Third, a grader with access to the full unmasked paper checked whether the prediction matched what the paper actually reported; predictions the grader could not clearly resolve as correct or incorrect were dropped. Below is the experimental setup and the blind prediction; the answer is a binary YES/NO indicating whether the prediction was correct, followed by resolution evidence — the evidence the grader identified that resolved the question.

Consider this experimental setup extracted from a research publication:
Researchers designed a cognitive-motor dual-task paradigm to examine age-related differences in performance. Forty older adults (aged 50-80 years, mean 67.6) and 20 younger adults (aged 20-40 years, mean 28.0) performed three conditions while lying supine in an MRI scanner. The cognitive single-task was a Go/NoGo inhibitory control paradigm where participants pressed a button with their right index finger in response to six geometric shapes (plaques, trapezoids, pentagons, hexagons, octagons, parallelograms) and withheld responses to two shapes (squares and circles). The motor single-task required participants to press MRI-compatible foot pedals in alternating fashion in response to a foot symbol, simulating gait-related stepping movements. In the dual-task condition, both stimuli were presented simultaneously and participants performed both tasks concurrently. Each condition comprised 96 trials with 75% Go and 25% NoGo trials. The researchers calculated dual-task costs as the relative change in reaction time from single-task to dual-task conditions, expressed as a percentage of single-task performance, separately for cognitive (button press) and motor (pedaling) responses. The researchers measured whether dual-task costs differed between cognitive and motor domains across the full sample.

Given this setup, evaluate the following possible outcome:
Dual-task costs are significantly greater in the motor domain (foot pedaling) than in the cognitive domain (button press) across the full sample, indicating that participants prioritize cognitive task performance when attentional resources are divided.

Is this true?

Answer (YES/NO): NO